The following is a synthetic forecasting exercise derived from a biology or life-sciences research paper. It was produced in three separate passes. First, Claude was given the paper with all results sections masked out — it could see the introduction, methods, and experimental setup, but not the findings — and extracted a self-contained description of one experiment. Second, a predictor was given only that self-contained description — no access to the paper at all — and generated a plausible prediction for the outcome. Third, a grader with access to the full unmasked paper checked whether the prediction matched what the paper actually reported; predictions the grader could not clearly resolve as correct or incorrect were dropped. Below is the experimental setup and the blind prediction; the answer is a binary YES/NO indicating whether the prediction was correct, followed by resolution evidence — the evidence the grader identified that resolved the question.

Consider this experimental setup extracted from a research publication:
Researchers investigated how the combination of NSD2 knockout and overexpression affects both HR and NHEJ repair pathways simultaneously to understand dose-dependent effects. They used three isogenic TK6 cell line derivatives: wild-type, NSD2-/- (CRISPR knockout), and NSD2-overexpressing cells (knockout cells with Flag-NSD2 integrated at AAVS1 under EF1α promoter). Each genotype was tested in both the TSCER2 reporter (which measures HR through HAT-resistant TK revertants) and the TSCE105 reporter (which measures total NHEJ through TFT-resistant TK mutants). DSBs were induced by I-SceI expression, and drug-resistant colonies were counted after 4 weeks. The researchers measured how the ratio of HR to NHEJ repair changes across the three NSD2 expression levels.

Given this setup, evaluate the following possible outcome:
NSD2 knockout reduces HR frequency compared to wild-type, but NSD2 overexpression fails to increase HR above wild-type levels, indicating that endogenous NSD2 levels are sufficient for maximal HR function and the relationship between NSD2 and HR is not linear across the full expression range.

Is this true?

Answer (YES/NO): NO